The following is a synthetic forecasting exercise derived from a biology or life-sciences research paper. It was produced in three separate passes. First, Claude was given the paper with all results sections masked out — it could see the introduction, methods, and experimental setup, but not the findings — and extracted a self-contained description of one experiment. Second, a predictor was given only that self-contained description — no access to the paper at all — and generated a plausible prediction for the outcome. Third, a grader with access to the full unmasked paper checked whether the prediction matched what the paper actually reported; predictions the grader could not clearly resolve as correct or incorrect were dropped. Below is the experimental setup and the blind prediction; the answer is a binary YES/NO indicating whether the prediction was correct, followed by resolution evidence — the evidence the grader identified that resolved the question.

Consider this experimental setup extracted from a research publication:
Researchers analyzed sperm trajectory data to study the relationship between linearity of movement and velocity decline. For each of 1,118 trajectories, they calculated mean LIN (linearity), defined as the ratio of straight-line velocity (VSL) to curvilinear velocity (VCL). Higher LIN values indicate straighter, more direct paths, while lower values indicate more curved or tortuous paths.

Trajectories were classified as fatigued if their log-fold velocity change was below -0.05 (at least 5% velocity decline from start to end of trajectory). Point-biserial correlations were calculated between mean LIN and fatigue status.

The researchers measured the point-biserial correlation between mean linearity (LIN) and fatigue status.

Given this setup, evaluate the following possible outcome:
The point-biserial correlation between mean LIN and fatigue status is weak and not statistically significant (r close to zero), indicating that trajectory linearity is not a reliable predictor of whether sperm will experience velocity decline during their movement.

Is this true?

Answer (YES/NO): NO